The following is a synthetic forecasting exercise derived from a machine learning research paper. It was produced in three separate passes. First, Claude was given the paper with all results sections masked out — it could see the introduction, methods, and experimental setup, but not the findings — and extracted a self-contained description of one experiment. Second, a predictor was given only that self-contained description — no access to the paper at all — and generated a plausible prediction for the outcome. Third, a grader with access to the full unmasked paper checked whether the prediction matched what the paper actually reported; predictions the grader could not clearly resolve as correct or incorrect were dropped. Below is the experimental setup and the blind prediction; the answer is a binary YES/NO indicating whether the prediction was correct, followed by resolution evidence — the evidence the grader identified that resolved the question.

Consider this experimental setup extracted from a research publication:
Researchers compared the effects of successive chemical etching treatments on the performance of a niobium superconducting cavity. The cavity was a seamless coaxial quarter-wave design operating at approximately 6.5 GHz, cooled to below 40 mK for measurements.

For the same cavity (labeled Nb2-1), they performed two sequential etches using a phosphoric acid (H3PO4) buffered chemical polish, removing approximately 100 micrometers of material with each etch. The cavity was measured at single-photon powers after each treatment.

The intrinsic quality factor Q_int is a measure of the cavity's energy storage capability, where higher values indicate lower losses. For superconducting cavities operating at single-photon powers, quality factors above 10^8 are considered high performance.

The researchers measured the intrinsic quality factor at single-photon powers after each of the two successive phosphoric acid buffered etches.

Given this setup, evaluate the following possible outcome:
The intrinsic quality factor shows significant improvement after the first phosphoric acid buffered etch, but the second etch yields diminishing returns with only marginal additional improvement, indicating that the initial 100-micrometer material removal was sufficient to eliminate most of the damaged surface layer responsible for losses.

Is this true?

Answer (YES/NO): NO